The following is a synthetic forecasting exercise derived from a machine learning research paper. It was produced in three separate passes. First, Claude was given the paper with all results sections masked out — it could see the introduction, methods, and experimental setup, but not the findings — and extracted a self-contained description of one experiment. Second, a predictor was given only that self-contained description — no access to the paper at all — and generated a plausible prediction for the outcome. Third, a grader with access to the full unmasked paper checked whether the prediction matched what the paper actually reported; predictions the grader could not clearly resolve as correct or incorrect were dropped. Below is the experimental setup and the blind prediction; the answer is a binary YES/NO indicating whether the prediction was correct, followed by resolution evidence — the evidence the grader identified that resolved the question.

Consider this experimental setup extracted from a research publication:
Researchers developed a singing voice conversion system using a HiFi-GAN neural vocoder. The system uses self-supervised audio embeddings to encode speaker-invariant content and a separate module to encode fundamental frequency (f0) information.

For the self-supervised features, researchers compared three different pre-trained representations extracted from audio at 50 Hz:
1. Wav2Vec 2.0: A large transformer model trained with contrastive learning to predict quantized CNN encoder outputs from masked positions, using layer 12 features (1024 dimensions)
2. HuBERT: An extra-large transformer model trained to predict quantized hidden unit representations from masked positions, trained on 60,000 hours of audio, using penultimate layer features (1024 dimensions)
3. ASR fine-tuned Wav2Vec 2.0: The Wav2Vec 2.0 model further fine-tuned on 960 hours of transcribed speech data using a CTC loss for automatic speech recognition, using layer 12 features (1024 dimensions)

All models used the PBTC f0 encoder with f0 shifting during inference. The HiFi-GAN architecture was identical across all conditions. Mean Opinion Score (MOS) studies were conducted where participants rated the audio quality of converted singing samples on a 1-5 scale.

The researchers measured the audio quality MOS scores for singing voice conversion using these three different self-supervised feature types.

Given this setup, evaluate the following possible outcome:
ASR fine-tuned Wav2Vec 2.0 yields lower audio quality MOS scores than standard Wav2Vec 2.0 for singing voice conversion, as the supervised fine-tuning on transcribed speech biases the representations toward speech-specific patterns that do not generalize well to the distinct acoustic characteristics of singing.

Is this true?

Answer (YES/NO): NO